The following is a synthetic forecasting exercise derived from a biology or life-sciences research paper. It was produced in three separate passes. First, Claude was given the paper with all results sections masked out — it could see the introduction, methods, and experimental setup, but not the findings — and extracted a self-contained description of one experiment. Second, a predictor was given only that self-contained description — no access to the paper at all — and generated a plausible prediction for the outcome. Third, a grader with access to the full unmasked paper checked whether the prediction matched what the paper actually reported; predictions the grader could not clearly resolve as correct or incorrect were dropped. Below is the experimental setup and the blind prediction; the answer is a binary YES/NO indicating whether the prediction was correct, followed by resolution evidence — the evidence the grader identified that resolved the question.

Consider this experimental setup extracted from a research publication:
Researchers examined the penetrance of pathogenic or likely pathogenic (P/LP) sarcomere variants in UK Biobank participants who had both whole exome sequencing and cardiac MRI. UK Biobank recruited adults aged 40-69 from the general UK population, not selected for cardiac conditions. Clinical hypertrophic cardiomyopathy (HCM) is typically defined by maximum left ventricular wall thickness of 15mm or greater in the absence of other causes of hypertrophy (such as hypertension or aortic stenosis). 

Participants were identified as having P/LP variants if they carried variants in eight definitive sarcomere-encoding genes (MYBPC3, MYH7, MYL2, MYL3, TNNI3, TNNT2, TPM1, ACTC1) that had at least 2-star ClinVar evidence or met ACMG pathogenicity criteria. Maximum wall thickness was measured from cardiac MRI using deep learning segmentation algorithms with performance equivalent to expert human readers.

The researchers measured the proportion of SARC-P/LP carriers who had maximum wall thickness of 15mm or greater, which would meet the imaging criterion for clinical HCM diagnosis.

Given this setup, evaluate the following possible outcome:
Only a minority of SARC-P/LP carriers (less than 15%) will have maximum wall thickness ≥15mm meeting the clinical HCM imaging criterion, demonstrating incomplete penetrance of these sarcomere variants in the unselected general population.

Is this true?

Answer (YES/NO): YES